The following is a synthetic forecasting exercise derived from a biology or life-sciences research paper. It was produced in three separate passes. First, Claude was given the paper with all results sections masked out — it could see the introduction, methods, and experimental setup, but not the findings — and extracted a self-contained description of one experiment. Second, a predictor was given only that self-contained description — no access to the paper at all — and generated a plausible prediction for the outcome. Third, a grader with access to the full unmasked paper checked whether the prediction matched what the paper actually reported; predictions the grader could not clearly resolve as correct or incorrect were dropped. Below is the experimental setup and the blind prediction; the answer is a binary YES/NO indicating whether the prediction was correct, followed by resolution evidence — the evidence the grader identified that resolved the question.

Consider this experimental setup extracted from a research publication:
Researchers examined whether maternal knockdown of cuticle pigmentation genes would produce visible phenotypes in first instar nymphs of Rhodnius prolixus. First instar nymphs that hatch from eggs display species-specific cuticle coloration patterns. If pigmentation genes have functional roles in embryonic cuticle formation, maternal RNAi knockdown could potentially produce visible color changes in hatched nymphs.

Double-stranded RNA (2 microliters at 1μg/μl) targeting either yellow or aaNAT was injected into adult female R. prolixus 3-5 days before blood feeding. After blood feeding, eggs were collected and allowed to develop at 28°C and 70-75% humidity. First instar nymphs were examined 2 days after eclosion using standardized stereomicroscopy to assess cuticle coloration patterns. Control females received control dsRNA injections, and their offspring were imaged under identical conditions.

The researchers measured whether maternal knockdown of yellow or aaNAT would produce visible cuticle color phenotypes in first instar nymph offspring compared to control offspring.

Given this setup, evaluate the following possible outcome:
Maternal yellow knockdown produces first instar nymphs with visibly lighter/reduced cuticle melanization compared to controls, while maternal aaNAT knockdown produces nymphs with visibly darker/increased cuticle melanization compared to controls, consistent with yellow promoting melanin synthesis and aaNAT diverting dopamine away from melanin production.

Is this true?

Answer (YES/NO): NO